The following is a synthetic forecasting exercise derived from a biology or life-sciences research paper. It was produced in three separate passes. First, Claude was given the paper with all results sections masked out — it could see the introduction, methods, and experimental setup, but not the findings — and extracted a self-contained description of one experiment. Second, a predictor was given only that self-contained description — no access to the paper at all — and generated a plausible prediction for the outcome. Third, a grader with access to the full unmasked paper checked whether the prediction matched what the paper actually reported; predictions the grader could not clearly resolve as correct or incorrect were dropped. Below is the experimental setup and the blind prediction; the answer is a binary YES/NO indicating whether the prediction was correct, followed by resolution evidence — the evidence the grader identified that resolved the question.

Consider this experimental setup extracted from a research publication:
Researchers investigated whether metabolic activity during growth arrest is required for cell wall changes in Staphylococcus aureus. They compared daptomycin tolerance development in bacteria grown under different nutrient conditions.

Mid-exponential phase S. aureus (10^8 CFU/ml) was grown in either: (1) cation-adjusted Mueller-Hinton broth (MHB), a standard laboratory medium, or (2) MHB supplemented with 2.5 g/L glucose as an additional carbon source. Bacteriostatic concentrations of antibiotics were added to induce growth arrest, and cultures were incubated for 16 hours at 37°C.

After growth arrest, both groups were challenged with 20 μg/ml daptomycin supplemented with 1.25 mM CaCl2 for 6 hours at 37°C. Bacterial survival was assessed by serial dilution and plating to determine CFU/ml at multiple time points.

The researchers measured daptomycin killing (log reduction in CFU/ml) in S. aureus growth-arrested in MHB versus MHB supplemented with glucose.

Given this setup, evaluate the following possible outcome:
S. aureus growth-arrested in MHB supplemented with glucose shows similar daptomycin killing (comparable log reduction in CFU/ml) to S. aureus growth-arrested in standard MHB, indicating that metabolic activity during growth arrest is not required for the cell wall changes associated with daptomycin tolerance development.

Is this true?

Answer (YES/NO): NO